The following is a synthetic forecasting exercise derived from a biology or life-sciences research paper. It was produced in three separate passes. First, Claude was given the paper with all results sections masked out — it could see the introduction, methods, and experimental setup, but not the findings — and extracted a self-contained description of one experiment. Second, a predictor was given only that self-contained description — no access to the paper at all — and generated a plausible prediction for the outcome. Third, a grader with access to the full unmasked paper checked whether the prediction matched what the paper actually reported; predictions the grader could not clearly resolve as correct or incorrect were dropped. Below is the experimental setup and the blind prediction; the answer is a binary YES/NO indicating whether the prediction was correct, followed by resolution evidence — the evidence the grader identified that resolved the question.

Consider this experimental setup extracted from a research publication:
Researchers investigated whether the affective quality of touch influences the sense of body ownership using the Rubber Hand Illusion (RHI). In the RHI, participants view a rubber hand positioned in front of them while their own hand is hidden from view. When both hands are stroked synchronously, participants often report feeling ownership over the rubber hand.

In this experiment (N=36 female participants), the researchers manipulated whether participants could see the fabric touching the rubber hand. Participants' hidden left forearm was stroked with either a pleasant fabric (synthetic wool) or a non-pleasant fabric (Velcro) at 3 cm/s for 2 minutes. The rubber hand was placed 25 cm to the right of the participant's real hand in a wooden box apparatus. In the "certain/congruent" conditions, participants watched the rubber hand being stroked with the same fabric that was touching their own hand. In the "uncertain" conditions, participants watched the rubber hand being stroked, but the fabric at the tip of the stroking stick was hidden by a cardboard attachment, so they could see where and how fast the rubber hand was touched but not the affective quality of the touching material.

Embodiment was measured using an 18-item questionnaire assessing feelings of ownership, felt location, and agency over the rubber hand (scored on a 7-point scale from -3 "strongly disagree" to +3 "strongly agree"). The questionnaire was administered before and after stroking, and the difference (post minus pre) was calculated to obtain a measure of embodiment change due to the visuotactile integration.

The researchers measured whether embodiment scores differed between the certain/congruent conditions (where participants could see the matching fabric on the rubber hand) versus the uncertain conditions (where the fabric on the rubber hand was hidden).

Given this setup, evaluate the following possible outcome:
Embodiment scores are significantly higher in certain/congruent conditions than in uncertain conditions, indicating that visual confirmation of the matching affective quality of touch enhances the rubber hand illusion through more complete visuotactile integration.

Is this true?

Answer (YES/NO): YES